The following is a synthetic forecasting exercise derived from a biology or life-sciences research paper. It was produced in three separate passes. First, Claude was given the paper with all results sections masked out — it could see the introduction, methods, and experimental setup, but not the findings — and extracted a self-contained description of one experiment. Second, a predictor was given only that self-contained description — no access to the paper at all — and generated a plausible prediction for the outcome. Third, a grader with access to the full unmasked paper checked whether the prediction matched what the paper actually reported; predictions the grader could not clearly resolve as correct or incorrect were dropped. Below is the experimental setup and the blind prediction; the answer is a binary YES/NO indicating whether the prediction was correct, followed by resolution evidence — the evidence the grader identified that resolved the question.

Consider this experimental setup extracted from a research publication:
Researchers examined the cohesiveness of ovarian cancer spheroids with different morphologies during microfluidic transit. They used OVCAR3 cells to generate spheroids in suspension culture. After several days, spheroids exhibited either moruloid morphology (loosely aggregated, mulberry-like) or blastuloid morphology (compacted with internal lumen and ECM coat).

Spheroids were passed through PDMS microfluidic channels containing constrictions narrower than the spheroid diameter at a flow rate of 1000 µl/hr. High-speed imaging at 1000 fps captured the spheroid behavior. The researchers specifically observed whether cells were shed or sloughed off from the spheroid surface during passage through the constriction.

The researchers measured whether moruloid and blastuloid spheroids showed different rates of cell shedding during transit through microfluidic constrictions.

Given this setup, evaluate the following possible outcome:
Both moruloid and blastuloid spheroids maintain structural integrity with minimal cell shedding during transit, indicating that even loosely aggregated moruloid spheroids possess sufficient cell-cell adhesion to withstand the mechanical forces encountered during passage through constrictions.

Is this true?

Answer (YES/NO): NO